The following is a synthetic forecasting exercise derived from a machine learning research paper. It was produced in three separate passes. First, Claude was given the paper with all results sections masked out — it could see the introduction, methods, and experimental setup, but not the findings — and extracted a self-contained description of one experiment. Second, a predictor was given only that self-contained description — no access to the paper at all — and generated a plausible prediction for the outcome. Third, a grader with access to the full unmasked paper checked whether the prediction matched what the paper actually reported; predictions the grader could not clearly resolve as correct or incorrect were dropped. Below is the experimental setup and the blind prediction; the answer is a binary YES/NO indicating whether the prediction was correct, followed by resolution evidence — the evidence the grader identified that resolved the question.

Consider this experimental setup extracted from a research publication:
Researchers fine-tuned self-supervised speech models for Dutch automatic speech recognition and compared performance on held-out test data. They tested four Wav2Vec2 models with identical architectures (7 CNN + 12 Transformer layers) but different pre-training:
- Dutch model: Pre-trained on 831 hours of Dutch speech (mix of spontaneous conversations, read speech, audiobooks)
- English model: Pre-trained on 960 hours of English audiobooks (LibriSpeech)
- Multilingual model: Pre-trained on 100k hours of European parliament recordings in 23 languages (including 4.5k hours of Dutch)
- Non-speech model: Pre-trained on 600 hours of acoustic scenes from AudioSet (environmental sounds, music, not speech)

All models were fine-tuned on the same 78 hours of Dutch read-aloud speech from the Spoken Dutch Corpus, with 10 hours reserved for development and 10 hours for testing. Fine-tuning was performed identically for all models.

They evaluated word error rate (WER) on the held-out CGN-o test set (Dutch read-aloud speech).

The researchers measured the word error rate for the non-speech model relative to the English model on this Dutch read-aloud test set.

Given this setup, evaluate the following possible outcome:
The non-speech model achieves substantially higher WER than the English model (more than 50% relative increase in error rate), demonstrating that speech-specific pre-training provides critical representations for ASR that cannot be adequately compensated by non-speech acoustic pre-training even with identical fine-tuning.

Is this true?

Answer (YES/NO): YES